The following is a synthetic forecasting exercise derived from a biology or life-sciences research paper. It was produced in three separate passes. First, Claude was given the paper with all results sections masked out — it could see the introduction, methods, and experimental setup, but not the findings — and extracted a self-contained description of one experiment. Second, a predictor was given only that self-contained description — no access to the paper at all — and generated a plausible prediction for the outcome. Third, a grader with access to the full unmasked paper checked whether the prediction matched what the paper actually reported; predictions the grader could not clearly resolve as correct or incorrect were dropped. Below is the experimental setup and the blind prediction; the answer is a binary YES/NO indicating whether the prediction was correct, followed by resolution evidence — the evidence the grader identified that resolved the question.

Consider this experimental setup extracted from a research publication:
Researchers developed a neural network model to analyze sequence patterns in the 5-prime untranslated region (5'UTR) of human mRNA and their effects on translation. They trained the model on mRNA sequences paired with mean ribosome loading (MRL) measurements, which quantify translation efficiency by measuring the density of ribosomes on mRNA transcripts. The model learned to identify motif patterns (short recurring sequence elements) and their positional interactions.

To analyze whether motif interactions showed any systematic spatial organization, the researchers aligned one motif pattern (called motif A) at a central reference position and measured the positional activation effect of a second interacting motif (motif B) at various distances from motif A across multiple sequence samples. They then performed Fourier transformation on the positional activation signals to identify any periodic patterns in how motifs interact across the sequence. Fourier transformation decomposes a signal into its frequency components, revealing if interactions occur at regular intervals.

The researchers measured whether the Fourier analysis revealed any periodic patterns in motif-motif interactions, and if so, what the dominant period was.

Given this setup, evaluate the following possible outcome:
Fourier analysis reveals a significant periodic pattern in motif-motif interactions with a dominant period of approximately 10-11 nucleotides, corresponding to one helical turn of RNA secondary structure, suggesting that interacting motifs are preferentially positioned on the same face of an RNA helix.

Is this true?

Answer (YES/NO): NO